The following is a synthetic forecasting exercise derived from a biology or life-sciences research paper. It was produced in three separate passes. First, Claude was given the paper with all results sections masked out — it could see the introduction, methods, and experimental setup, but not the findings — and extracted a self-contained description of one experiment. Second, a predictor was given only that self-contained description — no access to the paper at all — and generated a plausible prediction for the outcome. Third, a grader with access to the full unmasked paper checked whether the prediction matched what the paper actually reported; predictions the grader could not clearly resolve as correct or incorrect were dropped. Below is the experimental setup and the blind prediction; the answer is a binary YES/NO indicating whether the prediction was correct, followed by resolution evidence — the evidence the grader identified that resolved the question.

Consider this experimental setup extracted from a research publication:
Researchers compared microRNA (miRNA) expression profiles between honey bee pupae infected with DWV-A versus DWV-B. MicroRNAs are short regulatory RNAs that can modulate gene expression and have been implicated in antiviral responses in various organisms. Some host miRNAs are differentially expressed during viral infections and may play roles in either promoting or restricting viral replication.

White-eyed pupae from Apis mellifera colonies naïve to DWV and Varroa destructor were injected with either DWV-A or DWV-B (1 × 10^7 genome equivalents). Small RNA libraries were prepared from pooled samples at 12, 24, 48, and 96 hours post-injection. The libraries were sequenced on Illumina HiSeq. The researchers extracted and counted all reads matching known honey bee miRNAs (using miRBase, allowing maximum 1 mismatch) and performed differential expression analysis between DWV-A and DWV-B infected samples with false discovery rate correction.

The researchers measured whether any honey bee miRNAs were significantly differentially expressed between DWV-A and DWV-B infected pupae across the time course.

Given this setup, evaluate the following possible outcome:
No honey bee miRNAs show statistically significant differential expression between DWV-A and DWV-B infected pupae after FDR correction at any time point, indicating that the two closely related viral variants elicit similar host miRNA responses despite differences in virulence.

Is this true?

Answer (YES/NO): NO